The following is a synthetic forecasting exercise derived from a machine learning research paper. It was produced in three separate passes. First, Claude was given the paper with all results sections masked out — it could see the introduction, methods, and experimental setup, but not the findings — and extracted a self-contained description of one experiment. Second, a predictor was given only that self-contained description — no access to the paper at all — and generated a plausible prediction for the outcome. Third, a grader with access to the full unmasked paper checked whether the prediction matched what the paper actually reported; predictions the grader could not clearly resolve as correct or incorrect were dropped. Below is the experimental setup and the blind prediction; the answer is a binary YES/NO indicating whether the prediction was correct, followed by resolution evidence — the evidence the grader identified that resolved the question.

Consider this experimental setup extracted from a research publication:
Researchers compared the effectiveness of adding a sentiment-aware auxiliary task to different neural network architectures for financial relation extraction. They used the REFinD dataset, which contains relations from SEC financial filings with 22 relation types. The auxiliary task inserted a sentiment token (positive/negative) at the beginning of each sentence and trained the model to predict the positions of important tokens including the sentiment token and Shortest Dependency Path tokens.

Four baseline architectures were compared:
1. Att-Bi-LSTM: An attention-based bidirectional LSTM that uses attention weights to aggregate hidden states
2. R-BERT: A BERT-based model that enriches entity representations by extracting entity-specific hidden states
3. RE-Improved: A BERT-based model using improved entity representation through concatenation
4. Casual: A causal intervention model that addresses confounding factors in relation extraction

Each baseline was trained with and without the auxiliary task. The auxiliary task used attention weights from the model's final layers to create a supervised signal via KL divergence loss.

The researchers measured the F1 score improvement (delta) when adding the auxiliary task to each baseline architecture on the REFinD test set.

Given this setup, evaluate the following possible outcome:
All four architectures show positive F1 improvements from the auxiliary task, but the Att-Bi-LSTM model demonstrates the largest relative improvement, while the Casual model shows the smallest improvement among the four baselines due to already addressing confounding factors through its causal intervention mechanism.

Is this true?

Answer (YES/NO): NO